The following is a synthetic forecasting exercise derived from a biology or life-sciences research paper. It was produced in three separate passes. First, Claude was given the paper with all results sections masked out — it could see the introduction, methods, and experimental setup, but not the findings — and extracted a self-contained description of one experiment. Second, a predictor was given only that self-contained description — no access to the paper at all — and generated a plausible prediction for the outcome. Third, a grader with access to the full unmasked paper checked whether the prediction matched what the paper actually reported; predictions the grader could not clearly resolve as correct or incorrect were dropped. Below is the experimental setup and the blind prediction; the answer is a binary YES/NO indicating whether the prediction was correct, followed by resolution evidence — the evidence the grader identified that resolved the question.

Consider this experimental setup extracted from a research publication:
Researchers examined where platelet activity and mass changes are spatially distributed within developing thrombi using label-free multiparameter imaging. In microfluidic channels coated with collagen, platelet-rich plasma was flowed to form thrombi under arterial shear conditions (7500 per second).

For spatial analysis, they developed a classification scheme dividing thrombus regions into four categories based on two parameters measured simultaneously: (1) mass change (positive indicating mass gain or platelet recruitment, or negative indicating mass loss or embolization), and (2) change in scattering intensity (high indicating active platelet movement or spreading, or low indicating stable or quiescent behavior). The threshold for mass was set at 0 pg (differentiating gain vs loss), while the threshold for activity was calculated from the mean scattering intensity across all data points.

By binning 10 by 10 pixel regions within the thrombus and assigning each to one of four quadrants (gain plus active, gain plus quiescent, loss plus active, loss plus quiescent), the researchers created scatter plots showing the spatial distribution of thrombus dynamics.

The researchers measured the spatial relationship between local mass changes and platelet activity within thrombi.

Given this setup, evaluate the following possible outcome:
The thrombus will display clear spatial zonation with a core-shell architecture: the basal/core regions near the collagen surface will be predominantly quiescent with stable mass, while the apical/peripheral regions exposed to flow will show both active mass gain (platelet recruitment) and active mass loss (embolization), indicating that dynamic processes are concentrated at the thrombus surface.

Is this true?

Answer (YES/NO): NO